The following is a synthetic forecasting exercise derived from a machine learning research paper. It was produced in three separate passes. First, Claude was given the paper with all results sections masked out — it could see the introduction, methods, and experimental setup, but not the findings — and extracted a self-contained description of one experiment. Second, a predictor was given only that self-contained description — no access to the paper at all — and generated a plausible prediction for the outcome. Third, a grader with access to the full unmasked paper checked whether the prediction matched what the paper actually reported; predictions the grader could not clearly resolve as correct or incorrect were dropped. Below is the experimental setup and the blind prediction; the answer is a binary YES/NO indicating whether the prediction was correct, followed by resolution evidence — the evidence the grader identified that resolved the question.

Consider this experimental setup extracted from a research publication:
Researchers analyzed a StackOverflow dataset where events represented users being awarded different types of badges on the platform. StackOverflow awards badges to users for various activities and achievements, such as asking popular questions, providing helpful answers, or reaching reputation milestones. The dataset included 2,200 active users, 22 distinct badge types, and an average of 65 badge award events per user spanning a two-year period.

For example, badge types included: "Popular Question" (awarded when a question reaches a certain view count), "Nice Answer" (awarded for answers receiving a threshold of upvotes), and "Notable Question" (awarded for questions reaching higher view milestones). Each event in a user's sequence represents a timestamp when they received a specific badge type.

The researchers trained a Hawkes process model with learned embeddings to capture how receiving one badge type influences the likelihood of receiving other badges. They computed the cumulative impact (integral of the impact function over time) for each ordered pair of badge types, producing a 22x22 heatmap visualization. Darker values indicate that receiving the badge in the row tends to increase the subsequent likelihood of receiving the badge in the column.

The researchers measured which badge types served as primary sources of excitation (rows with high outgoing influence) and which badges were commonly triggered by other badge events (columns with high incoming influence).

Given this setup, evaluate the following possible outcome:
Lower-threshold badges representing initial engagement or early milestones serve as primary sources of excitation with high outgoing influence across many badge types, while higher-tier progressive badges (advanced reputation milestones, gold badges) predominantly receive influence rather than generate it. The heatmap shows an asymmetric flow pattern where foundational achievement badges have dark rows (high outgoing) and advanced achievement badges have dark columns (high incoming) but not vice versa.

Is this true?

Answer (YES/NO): NO